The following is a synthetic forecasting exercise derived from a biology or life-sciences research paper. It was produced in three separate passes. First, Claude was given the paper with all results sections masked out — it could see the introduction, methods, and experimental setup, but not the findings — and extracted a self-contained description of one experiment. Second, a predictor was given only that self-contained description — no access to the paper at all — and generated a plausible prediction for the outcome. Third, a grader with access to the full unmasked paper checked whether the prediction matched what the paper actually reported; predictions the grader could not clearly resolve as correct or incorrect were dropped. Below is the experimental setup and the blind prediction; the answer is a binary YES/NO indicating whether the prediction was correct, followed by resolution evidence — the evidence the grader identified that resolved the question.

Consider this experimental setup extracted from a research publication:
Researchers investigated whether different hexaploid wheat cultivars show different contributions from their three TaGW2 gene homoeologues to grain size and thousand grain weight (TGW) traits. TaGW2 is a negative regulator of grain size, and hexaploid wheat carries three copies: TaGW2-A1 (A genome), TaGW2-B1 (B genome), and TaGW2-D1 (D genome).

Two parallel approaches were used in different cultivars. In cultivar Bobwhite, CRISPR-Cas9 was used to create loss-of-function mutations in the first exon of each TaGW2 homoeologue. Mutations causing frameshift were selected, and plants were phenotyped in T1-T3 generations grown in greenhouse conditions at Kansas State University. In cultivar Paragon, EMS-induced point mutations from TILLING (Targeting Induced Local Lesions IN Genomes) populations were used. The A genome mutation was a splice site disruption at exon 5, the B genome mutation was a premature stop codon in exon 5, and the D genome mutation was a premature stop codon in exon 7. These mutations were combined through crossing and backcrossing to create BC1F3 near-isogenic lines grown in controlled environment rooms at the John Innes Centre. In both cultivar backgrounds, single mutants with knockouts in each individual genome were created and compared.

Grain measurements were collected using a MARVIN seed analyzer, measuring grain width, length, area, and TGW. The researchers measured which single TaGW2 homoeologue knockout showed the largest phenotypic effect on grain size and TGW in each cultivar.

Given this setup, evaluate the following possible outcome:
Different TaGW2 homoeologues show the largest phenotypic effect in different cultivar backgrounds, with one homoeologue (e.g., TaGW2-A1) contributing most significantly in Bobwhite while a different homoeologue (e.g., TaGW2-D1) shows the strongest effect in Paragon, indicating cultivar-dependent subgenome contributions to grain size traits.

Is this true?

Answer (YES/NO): YES